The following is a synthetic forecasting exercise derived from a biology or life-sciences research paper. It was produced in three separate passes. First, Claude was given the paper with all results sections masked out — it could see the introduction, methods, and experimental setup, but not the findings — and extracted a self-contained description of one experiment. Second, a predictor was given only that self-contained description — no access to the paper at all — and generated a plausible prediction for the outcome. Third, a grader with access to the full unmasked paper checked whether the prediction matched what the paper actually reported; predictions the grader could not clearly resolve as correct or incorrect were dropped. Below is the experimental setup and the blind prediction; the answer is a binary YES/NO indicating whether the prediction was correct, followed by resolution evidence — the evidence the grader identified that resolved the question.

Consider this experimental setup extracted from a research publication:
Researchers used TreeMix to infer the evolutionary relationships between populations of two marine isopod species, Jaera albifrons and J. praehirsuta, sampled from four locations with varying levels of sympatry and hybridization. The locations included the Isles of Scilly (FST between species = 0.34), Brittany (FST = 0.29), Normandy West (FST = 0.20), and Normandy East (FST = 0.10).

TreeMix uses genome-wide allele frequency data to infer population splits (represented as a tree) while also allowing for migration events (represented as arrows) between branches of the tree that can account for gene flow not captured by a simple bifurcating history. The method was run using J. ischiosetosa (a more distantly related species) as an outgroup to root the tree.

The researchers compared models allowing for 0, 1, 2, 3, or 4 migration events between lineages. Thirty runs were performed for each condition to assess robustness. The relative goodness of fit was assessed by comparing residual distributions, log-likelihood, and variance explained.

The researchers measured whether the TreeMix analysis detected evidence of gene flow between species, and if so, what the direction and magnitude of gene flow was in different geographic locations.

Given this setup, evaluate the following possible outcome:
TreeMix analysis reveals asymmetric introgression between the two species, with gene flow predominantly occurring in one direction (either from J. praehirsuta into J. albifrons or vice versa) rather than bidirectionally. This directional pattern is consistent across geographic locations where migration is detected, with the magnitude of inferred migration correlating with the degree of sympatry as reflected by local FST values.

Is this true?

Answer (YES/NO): NO